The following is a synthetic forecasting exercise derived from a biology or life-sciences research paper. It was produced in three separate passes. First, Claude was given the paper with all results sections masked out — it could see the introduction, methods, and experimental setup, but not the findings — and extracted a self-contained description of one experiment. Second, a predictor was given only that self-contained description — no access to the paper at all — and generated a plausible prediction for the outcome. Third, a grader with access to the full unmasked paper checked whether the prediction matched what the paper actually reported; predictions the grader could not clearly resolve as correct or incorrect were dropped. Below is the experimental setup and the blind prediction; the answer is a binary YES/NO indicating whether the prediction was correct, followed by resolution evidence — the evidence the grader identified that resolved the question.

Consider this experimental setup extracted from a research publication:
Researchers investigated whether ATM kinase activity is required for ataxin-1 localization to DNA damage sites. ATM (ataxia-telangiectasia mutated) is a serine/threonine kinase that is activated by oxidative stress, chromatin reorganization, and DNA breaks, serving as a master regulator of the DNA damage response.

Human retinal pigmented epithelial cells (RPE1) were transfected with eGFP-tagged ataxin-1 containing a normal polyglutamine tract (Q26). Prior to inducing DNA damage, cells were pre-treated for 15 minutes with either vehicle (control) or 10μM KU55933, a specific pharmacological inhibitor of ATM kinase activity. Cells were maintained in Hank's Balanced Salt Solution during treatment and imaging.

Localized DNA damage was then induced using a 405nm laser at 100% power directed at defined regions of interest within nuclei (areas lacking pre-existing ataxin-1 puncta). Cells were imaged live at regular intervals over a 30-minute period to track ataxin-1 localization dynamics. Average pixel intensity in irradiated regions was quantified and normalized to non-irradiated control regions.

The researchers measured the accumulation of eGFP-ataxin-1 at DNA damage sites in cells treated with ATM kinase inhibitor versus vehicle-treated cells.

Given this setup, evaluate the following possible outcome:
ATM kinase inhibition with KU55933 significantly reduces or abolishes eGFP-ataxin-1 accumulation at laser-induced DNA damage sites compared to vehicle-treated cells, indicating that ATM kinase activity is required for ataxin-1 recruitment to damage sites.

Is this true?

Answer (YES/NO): YES